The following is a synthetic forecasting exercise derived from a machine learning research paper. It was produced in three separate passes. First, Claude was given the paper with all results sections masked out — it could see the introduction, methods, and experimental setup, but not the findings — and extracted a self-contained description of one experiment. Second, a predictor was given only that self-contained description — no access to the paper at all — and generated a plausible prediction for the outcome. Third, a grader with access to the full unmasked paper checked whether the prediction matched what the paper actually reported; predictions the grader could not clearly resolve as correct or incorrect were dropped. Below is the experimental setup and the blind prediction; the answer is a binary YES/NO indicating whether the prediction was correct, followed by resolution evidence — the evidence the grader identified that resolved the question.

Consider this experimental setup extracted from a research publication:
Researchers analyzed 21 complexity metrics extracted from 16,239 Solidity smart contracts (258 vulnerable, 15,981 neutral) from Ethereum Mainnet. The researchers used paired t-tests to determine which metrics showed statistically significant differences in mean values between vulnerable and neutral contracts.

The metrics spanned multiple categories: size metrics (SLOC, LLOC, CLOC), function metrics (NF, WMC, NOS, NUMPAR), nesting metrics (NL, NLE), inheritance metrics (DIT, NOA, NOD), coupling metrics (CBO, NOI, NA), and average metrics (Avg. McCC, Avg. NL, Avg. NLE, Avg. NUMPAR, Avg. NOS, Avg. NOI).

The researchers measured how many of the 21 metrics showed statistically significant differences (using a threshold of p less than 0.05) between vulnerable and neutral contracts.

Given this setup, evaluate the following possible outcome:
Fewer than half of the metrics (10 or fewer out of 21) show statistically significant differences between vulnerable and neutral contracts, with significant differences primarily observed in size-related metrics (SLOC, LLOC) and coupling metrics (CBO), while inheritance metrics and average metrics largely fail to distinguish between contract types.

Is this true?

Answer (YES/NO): NO